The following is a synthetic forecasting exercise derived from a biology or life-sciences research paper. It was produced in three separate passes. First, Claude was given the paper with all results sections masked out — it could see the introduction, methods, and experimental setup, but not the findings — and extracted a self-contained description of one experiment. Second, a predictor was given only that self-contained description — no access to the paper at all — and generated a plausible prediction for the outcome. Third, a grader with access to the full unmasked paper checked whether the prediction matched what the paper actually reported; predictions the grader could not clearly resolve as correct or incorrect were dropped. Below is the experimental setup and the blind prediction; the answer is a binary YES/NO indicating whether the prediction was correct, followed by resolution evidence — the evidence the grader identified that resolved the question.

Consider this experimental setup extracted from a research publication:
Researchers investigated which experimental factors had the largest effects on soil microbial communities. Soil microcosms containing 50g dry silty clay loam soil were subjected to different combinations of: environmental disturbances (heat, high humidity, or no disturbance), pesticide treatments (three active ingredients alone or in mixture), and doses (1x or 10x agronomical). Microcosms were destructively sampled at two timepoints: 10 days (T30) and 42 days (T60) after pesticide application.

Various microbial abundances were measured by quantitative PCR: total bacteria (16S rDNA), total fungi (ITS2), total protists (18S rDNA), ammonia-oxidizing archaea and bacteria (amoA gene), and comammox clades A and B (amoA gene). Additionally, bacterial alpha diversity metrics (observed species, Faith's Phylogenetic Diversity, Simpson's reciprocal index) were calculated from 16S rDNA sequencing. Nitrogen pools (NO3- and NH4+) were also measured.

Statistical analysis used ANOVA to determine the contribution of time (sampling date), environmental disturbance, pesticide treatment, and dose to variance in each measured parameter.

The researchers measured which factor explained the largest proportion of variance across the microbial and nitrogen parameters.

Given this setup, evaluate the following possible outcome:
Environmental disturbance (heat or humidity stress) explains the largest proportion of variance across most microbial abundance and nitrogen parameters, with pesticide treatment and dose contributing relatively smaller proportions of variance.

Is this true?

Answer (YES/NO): YES